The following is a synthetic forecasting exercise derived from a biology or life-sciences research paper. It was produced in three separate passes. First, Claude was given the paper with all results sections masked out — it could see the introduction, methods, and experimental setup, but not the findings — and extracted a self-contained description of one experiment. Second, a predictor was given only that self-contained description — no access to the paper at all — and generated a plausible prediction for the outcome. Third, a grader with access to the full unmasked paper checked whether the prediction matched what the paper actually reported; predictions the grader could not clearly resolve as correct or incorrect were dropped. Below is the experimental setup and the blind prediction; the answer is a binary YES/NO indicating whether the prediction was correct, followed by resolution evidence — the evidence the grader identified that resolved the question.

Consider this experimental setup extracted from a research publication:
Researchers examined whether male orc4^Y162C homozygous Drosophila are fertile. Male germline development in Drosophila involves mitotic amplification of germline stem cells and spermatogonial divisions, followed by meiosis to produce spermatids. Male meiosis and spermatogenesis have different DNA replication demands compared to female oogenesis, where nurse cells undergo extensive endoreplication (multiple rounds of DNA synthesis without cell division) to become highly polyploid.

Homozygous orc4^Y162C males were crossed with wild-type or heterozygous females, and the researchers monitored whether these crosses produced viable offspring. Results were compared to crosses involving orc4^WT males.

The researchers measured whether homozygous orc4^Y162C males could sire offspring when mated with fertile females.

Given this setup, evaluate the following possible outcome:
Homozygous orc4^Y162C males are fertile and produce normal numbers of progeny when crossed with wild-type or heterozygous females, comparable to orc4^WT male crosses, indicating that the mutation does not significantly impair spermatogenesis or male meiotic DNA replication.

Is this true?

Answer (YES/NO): YES